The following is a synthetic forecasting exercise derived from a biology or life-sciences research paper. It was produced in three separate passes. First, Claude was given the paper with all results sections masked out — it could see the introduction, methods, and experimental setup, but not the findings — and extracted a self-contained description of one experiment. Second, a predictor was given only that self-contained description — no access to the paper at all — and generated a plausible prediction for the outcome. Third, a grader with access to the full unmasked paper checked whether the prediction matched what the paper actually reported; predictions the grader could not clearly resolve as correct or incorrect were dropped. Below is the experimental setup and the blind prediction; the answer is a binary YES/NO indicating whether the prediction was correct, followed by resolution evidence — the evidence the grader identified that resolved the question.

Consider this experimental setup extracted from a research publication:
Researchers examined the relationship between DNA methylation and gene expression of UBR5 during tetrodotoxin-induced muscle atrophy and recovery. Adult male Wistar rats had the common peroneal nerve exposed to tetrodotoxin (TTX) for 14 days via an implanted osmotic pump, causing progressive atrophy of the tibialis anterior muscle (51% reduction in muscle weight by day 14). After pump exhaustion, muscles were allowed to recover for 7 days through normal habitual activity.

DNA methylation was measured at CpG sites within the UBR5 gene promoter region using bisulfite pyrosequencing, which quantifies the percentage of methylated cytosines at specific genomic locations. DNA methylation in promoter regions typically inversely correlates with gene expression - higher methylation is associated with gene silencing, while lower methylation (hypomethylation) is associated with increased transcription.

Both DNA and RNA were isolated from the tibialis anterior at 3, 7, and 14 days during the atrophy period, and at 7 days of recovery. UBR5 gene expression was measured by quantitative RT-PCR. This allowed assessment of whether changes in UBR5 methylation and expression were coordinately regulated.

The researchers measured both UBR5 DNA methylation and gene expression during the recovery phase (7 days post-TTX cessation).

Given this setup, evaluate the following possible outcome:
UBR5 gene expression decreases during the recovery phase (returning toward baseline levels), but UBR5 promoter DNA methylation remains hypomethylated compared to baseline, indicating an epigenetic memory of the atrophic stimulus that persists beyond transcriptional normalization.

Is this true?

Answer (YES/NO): NO